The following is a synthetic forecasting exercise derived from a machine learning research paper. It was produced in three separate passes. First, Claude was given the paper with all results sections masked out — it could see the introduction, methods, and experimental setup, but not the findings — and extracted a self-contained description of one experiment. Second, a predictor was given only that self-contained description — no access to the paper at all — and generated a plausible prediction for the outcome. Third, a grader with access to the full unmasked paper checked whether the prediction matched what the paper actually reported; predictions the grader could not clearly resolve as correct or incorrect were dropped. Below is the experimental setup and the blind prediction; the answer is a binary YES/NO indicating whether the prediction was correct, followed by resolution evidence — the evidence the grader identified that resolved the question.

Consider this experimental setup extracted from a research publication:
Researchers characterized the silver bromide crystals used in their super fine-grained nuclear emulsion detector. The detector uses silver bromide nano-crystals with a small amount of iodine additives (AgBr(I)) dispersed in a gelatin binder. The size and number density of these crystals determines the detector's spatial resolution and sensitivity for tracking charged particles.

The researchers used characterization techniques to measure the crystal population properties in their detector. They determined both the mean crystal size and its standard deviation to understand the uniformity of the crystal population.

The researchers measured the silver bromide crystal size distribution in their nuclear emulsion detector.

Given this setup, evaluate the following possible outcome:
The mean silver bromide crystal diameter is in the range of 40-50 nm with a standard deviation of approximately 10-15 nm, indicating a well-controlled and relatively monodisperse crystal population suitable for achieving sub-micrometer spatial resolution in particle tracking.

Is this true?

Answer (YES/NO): NO